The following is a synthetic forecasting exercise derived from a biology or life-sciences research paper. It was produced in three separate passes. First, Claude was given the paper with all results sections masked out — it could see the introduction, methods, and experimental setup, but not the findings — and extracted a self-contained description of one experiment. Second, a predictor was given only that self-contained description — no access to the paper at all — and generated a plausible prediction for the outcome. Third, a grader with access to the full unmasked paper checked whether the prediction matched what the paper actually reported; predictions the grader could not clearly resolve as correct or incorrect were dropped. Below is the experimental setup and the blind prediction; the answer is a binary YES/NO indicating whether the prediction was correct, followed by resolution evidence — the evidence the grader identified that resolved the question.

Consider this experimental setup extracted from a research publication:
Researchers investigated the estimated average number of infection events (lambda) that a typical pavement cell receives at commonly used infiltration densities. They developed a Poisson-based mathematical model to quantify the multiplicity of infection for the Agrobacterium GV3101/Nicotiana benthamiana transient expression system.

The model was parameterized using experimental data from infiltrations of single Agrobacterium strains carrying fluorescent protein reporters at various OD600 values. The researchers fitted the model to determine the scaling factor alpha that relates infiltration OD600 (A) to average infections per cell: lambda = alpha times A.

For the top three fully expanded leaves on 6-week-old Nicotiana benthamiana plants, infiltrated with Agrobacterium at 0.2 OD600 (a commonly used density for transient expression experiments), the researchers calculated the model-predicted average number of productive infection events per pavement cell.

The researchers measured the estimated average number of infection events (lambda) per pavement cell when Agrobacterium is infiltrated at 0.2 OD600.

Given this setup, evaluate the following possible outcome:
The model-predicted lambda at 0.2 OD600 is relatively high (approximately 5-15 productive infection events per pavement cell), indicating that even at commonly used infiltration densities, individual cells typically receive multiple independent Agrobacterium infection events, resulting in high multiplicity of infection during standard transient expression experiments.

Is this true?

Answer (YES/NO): NO